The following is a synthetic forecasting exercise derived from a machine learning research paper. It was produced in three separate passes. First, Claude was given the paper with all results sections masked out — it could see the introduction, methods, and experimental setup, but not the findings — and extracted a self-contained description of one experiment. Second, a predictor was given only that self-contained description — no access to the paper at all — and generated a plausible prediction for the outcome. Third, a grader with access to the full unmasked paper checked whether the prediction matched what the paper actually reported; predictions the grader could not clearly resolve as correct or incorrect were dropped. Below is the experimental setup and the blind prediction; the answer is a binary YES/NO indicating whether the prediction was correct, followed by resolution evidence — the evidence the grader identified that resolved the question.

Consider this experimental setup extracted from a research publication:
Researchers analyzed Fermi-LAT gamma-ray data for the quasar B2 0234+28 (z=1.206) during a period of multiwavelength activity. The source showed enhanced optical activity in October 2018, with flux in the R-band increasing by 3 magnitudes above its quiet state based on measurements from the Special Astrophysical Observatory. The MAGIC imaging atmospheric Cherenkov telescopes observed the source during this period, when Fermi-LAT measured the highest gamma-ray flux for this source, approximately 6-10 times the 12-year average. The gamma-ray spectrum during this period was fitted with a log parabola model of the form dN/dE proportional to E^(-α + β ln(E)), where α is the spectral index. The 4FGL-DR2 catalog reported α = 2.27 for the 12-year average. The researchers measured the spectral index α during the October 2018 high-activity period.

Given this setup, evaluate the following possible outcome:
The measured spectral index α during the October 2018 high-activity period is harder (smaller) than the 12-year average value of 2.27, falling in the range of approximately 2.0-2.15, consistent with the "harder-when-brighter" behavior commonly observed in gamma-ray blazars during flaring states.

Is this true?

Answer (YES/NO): YES